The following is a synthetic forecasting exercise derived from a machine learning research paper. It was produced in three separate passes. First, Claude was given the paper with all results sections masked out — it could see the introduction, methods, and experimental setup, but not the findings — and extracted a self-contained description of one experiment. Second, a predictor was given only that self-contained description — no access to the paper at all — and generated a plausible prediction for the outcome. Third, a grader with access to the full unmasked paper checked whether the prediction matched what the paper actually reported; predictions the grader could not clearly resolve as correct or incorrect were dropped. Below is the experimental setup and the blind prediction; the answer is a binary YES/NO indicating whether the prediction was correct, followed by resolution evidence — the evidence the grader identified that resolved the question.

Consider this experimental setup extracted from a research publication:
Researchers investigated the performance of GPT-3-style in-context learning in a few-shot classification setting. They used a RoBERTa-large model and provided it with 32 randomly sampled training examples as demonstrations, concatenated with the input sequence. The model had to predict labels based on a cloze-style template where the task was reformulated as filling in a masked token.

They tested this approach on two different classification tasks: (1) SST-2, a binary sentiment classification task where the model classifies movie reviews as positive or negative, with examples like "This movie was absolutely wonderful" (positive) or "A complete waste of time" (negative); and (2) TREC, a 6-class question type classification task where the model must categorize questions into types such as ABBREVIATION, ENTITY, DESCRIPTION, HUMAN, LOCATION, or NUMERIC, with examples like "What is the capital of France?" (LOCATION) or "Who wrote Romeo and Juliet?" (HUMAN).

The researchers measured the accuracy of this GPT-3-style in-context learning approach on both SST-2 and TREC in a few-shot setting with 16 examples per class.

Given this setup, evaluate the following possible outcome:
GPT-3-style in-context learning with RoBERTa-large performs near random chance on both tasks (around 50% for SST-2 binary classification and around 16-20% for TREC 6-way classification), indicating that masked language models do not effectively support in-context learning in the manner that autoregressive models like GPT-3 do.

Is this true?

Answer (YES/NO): NO